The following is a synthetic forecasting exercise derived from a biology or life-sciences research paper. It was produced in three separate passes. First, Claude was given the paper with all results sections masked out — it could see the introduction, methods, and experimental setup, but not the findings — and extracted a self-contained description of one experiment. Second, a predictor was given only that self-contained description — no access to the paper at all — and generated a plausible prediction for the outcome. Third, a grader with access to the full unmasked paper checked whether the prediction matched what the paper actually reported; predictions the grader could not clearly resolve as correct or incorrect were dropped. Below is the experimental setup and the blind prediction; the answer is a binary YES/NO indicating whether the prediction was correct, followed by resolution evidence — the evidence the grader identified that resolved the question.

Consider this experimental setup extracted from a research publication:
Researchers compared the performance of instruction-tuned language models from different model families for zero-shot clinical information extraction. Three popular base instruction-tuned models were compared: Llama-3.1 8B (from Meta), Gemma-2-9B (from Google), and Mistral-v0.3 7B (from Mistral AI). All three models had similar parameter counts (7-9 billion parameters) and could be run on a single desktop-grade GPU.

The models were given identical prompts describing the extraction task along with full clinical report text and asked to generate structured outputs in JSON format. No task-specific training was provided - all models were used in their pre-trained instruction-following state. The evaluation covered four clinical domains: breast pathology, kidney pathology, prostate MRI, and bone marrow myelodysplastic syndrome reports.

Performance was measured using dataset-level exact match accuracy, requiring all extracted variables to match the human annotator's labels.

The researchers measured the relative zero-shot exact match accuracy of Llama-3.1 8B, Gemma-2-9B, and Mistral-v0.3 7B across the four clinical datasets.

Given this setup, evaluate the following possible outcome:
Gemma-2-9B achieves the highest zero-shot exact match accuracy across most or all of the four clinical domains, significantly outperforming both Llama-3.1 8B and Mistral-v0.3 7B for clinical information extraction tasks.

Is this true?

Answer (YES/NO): NO